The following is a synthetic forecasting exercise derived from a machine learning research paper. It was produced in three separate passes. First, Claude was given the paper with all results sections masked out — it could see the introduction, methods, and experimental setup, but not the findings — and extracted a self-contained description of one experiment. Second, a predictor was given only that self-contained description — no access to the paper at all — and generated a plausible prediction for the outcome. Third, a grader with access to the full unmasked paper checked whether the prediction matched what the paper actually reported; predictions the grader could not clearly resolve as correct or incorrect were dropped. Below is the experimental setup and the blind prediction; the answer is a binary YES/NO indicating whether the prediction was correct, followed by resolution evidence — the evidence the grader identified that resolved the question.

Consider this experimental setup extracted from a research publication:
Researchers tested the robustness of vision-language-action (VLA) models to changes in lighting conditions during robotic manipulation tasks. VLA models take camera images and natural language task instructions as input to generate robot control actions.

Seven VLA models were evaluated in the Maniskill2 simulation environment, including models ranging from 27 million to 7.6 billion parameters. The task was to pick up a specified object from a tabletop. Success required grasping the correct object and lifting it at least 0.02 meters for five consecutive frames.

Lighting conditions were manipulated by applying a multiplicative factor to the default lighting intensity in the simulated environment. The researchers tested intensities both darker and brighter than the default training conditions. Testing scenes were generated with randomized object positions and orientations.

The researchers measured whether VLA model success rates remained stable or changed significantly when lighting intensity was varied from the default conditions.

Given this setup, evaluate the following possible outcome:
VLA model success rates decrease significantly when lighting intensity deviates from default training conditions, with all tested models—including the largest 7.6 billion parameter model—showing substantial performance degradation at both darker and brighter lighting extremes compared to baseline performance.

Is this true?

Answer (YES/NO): YES